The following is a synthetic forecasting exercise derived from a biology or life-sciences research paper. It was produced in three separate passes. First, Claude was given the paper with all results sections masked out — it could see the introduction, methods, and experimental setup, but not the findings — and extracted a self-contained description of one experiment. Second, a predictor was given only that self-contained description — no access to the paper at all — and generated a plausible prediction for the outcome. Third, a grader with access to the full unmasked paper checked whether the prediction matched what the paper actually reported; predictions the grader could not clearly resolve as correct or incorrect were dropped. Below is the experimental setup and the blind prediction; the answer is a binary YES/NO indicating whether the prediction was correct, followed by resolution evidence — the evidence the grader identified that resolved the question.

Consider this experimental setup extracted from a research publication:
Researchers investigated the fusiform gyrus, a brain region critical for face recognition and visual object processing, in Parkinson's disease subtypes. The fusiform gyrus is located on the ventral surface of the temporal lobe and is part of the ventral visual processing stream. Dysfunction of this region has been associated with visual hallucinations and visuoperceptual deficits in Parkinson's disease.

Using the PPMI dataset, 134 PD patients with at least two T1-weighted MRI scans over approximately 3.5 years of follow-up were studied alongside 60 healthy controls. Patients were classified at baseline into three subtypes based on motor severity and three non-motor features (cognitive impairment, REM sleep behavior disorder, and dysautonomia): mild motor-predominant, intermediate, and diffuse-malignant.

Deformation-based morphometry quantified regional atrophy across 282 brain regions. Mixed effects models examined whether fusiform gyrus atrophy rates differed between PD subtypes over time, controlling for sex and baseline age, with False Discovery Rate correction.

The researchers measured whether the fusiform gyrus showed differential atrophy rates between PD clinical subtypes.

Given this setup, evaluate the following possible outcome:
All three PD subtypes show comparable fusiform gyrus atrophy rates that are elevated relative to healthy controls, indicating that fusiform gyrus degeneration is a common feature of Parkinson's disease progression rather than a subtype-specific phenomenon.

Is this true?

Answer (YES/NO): NO